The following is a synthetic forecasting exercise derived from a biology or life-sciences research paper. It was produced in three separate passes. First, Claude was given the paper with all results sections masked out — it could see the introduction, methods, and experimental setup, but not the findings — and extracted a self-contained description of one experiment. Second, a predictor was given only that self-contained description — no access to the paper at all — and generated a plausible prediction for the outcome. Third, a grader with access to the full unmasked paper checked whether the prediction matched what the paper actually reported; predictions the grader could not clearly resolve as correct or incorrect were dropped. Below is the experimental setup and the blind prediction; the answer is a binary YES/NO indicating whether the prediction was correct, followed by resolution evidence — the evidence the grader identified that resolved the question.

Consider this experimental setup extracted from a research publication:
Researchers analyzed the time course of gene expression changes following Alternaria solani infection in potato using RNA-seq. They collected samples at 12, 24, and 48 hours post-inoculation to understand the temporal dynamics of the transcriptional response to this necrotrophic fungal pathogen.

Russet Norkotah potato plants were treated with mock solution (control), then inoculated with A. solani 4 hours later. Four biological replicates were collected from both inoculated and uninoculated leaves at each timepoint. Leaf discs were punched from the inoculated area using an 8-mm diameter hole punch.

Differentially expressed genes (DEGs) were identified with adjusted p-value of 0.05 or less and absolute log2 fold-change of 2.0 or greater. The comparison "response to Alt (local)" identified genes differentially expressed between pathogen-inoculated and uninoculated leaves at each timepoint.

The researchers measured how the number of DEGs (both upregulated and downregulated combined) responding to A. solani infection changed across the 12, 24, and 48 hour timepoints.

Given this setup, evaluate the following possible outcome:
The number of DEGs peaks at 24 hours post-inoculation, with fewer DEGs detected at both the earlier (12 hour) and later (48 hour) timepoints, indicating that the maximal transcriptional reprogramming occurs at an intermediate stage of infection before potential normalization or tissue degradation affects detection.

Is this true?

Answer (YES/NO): NO